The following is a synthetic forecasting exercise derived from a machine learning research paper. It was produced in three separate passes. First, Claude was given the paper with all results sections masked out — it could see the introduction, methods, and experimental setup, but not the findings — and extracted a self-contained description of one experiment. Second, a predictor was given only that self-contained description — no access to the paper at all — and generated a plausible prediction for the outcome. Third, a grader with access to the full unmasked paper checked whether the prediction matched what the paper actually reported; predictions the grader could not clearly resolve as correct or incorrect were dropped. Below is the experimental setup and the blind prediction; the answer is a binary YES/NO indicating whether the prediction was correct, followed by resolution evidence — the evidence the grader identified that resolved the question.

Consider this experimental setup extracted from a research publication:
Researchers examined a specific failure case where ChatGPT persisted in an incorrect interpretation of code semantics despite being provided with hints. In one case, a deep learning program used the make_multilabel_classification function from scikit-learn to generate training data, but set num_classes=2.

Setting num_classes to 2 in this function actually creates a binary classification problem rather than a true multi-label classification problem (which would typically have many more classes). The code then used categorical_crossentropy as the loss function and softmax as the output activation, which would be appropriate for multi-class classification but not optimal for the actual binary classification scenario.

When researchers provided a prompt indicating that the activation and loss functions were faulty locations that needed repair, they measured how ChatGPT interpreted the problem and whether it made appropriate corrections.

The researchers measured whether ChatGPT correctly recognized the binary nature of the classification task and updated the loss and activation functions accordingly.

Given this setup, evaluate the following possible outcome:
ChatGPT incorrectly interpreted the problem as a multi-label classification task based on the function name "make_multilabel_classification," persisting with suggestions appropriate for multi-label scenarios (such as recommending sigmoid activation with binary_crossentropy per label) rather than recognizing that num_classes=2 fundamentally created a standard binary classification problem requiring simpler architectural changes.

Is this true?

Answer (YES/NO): NO